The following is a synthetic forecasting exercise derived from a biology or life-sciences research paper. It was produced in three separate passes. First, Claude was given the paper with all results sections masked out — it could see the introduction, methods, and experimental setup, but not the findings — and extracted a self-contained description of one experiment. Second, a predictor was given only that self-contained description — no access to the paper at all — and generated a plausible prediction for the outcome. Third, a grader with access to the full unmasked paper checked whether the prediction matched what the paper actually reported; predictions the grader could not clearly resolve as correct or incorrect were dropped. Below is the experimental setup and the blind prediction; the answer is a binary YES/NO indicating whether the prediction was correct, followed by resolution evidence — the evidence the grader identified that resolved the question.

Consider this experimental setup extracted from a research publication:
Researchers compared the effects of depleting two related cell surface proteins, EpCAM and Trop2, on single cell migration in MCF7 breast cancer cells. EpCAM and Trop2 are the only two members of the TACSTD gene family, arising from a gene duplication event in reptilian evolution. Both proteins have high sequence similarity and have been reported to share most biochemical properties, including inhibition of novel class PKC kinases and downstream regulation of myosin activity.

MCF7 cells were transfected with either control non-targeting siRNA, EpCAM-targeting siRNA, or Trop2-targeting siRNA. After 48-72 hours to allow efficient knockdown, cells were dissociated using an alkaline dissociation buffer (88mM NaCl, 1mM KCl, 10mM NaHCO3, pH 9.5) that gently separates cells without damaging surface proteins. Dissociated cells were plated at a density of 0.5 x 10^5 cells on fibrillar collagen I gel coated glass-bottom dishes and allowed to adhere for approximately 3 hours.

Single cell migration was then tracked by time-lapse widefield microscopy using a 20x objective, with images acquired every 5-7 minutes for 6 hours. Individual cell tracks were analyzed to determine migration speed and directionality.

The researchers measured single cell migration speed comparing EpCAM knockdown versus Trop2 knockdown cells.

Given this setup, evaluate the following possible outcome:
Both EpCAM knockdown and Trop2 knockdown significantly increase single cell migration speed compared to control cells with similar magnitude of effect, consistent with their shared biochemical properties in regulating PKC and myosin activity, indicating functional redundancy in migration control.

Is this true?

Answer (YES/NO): NO